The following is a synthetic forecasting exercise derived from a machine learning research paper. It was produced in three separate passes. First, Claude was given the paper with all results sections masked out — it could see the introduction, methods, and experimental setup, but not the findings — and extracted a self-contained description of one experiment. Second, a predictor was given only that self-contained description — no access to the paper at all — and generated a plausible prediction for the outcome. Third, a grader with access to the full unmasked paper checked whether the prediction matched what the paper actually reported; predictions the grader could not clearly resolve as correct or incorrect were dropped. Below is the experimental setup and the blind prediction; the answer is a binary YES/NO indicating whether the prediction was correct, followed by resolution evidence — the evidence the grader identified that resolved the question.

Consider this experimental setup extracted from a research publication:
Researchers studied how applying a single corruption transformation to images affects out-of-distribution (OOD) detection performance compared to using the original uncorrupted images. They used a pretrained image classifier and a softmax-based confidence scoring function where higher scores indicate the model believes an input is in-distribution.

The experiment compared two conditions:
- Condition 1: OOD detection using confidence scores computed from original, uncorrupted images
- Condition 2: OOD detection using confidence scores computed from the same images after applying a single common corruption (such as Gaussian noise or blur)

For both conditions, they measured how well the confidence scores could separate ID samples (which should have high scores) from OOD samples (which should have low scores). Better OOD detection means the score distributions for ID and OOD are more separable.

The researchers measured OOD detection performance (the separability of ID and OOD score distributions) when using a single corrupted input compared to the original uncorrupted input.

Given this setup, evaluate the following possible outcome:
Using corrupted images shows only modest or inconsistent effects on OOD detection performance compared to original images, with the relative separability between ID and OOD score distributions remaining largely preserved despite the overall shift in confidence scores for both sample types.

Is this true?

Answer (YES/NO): NO